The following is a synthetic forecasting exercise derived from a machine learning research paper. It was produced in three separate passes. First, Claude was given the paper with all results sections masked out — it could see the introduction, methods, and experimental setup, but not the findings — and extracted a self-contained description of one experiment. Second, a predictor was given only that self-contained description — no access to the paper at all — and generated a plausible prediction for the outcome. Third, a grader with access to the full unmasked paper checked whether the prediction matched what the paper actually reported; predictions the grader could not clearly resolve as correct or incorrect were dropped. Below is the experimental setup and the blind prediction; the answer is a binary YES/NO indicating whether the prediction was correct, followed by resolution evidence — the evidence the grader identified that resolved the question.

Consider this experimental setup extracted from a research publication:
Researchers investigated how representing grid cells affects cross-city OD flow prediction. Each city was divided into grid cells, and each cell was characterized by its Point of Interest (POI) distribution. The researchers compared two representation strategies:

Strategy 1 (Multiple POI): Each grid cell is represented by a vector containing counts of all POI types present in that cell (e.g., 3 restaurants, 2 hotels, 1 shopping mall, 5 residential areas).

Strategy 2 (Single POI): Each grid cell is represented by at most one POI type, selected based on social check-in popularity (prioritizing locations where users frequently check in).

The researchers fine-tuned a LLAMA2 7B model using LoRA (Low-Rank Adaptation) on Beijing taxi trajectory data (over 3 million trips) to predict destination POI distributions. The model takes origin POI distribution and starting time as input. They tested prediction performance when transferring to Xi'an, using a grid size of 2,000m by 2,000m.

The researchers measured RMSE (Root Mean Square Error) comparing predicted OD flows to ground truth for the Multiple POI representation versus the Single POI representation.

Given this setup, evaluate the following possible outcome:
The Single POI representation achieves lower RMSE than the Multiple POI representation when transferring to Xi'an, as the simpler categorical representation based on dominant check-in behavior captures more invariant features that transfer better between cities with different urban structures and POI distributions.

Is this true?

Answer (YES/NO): NO